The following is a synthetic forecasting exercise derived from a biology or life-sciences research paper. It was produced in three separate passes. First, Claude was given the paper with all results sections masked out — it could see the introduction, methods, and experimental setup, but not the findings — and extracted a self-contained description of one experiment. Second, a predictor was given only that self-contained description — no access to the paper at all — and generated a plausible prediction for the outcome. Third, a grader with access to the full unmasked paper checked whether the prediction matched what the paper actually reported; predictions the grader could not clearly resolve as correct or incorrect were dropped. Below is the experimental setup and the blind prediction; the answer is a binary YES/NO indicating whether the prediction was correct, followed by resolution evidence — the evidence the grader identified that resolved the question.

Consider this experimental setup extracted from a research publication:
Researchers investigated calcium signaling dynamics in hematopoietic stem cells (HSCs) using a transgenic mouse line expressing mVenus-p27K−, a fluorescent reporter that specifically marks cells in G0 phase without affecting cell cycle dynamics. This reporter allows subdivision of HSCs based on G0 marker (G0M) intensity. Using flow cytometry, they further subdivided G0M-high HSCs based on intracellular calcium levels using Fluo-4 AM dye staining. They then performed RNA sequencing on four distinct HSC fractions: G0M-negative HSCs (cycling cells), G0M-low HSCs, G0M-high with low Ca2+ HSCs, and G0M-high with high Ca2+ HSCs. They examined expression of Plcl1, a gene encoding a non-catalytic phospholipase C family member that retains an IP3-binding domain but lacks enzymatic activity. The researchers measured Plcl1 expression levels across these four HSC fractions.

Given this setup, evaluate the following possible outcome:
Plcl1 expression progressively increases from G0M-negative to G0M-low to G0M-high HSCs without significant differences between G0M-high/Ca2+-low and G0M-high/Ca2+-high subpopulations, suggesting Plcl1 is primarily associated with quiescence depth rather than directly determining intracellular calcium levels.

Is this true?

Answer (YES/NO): NO